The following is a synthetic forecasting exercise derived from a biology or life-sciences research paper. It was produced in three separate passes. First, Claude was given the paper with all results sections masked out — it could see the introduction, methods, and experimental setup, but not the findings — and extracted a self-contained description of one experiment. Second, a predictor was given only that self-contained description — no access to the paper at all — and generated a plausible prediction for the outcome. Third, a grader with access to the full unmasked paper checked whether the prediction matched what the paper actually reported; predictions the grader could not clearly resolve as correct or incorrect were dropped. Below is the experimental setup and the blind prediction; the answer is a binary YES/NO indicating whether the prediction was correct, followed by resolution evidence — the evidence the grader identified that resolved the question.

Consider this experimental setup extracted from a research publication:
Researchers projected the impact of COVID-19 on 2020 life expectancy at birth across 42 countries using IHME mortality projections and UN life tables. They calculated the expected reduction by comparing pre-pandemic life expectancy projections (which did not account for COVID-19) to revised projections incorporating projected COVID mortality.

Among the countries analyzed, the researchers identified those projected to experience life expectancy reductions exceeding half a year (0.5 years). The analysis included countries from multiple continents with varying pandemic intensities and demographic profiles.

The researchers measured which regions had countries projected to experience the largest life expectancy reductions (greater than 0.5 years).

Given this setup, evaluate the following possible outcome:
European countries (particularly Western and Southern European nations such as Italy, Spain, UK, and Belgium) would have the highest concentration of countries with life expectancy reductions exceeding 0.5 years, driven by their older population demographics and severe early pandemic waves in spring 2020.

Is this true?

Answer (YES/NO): YES